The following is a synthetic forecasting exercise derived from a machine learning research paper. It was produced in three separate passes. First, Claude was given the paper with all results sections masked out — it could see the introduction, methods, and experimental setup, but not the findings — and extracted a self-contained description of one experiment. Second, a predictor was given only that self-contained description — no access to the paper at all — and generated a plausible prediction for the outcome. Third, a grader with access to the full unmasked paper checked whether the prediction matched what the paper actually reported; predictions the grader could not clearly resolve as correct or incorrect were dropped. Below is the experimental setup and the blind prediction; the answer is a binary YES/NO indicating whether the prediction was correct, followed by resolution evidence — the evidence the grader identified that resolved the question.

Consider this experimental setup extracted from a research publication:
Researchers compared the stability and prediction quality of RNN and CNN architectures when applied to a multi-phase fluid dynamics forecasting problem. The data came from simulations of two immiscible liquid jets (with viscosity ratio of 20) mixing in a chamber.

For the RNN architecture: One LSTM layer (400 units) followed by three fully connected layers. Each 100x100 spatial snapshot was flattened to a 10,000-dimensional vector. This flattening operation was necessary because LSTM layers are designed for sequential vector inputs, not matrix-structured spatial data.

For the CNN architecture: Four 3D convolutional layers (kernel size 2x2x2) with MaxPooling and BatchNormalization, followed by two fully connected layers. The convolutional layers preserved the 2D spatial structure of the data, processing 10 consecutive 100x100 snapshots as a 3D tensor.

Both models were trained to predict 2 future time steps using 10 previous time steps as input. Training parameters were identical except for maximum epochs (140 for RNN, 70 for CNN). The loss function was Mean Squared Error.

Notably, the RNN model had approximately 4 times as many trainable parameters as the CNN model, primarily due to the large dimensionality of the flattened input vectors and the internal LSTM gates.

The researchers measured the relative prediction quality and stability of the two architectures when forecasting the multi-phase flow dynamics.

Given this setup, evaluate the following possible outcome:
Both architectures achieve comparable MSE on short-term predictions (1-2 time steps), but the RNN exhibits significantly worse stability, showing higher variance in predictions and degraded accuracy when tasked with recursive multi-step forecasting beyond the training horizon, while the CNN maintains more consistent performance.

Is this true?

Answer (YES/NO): NO